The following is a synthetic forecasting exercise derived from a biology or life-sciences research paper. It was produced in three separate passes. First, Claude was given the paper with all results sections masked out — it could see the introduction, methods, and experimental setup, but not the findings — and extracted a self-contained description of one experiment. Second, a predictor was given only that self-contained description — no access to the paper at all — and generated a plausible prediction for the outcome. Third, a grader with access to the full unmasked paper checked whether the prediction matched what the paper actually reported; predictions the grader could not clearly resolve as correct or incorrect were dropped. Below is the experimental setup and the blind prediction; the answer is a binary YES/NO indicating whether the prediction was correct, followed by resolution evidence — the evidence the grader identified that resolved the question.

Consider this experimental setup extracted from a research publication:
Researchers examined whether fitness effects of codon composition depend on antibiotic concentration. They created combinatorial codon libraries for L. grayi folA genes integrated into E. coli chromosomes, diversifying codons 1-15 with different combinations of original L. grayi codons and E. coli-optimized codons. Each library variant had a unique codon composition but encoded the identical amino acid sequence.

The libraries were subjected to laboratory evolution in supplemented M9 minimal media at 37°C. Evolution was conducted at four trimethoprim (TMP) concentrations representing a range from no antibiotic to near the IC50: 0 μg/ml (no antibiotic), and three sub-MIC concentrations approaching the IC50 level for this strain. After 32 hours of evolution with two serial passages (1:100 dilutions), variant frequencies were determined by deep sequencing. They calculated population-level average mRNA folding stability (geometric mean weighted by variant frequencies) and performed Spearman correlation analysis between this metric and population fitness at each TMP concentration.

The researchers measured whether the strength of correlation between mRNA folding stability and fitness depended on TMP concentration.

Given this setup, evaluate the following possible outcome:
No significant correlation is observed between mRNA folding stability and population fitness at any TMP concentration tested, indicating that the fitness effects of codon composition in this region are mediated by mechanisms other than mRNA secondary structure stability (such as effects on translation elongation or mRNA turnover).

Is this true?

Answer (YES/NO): NO